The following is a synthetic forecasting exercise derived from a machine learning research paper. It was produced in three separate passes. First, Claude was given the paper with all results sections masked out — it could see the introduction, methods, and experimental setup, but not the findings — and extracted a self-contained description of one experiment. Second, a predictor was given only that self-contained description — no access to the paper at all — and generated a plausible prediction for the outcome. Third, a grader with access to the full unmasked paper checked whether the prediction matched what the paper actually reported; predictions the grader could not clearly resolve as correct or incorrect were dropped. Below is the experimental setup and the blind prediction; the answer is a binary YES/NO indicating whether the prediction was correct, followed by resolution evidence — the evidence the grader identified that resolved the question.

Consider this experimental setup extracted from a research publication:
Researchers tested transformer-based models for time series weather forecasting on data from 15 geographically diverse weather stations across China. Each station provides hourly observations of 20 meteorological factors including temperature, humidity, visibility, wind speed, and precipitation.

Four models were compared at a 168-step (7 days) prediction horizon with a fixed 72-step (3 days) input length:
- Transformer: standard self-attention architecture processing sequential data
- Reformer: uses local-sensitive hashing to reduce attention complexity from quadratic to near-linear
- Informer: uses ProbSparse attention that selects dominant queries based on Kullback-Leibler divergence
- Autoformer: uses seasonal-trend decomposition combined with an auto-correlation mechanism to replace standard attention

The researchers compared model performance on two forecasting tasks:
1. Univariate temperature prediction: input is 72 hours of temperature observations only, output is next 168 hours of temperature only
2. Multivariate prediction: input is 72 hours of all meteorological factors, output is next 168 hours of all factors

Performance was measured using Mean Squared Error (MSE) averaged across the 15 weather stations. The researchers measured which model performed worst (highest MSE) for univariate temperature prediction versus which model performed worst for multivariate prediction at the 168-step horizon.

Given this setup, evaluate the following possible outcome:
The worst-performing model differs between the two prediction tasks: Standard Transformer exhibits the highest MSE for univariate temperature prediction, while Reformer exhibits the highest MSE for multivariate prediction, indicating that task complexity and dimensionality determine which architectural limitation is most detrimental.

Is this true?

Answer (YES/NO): NO